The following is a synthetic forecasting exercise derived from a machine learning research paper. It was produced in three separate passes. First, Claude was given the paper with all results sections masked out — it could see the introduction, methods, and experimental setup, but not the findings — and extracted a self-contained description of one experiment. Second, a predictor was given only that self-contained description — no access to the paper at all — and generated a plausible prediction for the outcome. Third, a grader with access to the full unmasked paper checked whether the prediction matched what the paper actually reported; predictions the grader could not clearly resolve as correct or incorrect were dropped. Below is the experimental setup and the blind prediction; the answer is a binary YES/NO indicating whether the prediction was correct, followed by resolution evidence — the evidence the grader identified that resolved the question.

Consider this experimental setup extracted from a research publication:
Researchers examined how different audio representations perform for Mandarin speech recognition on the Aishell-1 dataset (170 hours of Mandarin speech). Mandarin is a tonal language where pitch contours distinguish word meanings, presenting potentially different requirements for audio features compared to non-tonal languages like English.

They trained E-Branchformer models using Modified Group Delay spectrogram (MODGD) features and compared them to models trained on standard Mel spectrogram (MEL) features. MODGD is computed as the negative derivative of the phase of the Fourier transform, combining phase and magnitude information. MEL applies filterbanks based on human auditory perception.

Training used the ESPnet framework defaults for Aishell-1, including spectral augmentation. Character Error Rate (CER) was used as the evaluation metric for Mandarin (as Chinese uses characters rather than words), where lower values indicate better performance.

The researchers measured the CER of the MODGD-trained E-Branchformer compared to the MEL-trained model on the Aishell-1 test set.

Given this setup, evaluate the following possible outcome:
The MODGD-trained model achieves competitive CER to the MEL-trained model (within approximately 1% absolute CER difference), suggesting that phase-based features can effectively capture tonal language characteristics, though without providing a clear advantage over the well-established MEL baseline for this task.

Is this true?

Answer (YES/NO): YES